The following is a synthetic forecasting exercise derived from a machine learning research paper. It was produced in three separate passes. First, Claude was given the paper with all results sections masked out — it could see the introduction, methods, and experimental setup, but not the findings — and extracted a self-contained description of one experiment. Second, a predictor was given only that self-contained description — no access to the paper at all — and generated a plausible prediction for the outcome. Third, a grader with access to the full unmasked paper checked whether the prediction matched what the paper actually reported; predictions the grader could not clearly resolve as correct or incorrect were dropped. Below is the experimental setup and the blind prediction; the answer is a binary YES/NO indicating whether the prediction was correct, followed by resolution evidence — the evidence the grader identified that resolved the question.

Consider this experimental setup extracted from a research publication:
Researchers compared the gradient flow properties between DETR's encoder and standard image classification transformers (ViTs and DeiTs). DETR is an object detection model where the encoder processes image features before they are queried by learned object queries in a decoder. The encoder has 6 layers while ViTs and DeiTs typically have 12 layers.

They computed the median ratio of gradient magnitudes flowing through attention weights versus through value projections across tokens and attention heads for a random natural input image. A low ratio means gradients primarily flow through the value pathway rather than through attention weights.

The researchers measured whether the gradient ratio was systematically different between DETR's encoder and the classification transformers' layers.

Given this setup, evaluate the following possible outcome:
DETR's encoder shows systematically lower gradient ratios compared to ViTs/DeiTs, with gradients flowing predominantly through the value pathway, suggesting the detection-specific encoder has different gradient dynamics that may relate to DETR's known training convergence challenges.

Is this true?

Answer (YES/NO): NO